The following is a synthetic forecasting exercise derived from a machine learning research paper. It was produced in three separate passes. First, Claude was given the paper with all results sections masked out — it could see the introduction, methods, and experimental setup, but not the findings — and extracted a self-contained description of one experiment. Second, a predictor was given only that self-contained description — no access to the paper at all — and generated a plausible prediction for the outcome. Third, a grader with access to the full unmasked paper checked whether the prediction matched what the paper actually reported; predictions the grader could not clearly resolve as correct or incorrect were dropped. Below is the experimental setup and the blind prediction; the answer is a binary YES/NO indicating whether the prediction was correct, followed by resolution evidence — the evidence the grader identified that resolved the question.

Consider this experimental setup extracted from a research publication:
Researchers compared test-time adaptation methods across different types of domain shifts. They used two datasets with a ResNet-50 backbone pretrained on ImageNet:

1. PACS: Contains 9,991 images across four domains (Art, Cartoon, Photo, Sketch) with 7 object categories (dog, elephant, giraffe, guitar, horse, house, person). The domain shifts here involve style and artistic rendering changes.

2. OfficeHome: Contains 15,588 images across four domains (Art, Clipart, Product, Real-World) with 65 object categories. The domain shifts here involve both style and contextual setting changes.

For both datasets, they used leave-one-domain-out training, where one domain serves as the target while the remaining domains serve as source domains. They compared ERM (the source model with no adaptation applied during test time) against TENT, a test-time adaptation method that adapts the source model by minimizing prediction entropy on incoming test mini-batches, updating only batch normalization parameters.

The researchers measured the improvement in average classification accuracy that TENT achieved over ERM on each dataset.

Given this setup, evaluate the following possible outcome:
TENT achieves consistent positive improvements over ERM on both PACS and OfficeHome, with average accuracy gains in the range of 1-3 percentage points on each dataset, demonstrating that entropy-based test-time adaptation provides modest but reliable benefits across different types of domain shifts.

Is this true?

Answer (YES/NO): NO